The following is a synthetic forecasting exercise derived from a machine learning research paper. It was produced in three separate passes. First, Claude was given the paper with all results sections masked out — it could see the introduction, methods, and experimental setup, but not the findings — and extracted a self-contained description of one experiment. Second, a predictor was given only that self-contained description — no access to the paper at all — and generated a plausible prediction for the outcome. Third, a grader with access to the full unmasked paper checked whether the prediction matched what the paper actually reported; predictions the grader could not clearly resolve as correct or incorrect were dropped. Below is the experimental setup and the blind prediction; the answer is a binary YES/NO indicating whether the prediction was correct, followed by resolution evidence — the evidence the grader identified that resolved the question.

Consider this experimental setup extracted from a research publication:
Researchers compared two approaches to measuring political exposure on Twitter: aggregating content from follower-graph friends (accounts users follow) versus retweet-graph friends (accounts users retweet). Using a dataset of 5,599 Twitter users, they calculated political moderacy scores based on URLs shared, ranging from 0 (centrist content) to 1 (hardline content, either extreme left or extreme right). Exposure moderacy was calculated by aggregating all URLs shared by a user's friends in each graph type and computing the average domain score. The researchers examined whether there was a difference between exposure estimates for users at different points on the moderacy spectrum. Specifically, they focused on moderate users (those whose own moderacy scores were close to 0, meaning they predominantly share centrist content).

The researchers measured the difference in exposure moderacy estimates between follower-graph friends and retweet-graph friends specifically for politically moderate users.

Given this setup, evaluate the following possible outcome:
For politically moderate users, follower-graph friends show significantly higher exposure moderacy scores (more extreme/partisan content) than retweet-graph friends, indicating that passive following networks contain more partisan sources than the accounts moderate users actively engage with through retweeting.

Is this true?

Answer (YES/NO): NO